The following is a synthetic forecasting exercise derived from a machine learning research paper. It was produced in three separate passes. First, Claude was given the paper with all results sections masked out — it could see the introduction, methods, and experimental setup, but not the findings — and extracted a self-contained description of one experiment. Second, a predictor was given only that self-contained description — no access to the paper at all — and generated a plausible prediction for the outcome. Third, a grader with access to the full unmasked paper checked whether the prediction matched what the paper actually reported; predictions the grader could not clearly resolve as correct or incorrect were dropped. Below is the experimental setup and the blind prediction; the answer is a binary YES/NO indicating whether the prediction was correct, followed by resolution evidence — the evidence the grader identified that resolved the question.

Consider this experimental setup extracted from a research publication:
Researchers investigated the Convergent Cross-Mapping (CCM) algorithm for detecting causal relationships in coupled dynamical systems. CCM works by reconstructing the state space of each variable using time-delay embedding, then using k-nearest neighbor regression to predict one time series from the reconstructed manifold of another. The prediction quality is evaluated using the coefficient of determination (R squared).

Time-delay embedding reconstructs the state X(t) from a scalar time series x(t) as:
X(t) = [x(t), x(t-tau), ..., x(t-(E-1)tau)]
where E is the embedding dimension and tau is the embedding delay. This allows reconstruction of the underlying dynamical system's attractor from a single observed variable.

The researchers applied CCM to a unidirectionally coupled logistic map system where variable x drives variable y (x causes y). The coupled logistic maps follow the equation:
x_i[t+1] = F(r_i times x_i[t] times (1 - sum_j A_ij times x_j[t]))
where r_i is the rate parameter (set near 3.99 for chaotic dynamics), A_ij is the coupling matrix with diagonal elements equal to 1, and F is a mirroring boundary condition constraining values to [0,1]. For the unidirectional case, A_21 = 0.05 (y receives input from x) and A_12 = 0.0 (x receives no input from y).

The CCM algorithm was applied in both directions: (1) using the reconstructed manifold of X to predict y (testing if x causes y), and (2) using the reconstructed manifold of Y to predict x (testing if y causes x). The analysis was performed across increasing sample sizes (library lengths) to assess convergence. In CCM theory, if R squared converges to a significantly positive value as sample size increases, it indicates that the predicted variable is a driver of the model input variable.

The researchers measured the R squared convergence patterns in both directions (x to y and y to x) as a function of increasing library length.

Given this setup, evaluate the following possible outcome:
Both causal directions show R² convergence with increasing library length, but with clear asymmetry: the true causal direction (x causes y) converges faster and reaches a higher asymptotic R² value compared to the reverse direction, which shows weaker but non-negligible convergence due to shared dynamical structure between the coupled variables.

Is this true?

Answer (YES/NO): NO